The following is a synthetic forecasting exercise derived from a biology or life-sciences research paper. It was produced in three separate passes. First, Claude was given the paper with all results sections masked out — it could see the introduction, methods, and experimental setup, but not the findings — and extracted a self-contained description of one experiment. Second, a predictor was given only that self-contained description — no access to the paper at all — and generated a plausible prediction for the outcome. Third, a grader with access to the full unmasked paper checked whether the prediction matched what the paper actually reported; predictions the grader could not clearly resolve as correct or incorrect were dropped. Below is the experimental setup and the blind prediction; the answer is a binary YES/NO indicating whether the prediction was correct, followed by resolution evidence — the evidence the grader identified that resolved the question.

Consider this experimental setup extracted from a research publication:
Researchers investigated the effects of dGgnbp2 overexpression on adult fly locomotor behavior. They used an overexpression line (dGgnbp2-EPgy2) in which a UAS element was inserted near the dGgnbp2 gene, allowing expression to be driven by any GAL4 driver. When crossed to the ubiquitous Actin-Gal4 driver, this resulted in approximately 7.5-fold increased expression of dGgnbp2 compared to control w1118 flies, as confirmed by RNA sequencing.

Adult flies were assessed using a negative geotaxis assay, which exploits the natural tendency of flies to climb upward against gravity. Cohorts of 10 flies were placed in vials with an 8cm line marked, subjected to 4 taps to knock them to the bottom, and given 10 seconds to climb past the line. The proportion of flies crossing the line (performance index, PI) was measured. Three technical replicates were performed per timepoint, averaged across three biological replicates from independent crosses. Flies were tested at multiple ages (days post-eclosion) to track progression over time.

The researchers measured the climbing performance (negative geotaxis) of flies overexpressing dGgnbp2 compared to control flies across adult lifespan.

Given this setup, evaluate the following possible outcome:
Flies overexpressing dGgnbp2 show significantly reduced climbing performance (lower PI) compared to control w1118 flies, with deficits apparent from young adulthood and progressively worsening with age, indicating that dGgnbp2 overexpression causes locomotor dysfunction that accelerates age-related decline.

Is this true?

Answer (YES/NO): YES